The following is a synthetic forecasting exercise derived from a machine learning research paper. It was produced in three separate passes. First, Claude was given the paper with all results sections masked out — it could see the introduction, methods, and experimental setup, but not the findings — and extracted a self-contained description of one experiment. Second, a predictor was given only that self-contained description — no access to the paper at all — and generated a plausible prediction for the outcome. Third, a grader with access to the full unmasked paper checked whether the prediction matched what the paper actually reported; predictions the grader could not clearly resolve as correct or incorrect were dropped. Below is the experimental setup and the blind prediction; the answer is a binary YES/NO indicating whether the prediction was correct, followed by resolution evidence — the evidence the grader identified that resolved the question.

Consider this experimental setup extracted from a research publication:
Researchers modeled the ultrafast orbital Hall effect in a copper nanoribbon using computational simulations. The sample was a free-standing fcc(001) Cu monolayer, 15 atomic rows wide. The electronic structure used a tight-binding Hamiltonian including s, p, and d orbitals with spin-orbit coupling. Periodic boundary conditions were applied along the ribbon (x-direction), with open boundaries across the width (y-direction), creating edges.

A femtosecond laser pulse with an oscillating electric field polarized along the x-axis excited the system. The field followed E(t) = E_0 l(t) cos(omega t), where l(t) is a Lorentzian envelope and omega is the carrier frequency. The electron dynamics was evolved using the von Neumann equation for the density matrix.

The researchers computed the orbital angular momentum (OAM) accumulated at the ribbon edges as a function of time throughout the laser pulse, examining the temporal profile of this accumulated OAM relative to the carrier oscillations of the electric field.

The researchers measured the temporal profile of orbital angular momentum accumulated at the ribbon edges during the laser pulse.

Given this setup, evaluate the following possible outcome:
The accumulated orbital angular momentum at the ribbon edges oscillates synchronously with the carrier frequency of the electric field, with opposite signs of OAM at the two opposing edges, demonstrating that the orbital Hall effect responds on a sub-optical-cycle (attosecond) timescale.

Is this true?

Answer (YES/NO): YES